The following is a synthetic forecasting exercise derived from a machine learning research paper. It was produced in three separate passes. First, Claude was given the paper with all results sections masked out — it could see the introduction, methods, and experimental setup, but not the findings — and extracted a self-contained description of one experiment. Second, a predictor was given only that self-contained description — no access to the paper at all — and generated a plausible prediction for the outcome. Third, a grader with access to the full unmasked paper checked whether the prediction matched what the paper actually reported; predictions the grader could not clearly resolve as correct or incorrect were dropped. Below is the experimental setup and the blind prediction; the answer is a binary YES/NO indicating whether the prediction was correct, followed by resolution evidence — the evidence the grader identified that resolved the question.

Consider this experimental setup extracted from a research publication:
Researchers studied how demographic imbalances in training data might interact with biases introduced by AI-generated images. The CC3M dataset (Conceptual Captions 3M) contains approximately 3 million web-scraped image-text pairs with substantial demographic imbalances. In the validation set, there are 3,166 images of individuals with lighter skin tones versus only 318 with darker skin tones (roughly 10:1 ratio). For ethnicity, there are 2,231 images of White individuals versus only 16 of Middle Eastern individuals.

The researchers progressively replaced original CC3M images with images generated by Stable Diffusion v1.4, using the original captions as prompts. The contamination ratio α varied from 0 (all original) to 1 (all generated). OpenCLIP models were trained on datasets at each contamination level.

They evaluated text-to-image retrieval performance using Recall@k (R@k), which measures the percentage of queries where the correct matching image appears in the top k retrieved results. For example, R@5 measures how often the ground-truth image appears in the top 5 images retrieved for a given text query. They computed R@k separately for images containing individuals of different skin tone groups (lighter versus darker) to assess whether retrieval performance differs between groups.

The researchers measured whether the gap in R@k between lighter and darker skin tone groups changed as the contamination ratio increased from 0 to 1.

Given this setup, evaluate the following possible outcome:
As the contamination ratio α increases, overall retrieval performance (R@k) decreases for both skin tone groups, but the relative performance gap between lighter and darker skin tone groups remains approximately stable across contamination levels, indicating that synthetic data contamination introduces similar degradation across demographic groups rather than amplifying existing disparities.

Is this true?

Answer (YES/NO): NO